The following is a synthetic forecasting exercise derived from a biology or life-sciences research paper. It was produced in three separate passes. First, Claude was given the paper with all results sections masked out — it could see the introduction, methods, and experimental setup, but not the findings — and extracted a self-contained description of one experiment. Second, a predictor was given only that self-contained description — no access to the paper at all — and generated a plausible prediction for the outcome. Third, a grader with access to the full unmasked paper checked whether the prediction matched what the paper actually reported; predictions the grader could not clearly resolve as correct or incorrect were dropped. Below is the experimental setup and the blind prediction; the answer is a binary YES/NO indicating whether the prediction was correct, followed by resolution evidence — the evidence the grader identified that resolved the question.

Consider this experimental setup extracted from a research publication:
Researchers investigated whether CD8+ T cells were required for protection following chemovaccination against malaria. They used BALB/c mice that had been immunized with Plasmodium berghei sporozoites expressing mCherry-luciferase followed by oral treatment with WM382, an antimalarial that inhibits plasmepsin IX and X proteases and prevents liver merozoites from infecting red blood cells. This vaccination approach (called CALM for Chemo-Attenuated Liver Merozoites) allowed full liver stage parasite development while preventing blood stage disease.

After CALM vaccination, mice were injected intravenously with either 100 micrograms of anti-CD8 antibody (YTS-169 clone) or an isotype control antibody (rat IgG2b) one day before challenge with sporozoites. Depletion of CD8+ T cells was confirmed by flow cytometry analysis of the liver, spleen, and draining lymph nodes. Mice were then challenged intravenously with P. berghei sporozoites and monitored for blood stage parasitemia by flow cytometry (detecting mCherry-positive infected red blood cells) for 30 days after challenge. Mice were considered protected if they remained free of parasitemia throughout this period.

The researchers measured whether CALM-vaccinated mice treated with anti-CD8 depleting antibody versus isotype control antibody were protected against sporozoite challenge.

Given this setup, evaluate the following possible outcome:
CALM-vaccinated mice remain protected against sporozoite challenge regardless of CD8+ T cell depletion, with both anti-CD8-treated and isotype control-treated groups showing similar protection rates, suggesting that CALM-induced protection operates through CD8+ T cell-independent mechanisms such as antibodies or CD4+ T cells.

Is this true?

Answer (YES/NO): YES